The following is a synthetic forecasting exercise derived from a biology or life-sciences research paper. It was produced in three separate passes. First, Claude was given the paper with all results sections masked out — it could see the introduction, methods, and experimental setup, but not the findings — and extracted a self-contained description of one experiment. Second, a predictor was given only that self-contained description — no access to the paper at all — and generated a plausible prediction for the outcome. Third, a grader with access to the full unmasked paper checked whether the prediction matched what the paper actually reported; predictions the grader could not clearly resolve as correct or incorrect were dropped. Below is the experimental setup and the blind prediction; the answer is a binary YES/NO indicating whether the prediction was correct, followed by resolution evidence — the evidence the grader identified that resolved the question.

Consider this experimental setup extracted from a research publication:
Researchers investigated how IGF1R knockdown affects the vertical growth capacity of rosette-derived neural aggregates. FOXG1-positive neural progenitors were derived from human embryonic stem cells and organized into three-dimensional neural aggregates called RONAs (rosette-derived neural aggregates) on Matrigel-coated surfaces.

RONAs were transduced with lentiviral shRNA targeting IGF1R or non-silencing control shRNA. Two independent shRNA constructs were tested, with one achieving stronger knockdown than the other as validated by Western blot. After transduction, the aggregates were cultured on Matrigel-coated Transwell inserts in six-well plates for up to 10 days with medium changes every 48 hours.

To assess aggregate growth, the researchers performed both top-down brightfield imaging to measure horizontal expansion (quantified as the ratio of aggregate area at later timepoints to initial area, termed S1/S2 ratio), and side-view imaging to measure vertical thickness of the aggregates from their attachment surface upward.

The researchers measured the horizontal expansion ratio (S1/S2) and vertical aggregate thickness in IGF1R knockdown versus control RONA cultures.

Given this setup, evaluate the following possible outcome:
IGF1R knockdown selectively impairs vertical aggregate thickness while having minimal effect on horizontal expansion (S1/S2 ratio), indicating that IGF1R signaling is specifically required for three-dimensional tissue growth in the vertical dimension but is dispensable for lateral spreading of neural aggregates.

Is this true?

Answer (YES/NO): NO